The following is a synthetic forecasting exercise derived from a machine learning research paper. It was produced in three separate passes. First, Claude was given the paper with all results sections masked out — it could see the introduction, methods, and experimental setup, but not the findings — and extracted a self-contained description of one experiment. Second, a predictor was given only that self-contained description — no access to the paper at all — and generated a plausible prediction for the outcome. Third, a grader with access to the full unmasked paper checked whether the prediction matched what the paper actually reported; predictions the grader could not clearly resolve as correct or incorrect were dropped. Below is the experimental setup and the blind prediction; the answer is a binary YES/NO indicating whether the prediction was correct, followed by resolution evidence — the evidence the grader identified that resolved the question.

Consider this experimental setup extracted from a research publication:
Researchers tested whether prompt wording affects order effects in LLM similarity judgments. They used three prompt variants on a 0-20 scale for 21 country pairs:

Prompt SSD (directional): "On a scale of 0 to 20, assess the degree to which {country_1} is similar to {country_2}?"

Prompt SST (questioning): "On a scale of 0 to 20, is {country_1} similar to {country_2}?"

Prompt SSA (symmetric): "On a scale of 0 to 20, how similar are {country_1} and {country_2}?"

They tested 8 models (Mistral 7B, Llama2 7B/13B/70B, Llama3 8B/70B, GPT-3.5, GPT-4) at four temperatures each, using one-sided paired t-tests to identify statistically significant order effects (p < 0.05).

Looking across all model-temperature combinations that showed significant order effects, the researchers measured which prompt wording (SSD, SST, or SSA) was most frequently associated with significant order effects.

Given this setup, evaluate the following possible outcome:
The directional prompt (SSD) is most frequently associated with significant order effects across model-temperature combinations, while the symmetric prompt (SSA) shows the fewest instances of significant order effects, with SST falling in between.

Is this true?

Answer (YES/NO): NO